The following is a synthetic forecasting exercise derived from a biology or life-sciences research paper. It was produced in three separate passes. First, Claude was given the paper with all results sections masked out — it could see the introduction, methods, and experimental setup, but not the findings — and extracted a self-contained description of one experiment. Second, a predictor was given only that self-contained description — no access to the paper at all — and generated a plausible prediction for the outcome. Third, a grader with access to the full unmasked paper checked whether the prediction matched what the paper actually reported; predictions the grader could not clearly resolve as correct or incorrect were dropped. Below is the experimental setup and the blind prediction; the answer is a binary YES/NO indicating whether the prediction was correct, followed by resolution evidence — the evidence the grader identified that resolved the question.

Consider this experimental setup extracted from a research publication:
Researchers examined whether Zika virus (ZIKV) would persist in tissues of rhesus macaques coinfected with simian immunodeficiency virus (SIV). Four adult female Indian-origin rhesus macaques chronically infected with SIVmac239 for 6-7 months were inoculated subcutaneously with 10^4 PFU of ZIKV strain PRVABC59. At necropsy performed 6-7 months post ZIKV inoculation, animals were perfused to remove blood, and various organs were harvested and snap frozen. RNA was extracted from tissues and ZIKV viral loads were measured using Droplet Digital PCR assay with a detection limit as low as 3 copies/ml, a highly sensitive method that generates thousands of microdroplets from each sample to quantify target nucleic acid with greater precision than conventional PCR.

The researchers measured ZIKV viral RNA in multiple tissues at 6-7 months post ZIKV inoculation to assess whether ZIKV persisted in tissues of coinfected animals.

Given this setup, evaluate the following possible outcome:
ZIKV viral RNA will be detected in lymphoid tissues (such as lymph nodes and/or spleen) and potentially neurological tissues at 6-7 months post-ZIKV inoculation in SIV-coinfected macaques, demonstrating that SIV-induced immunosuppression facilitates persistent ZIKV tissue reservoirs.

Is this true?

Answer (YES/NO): NO